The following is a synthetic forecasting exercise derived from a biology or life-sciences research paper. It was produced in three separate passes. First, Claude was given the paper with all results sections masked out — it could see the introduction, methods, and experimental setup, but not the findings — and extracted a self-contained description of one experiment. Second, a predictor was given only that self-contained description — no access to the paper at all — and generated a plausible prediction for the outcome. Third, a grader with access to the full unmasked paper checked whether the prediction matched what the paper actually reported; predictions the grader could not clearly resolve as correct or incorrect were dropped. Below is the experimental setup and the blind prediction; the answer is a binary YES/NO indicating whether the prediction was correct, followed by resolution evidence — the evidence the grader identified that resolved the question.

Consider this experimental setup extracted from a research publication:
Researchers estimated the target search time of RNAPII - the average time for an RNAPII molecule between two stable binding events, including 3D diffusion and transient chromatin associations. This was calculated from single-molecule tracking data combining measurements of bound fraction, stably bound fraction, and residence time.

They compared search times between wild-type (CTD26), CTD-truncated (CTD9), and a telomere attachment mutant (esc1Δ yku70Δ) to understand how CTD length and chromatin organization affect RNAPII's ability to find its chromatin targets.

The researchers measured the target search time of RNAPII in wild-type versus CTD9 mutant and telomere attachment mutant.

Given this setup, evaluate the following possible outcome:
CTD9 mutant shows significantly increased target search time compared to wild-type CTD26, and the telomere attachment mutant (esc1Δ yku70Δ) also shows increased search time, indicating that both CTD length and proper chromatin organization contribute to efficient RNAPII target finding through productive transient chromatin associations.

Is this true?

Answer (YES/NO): NO